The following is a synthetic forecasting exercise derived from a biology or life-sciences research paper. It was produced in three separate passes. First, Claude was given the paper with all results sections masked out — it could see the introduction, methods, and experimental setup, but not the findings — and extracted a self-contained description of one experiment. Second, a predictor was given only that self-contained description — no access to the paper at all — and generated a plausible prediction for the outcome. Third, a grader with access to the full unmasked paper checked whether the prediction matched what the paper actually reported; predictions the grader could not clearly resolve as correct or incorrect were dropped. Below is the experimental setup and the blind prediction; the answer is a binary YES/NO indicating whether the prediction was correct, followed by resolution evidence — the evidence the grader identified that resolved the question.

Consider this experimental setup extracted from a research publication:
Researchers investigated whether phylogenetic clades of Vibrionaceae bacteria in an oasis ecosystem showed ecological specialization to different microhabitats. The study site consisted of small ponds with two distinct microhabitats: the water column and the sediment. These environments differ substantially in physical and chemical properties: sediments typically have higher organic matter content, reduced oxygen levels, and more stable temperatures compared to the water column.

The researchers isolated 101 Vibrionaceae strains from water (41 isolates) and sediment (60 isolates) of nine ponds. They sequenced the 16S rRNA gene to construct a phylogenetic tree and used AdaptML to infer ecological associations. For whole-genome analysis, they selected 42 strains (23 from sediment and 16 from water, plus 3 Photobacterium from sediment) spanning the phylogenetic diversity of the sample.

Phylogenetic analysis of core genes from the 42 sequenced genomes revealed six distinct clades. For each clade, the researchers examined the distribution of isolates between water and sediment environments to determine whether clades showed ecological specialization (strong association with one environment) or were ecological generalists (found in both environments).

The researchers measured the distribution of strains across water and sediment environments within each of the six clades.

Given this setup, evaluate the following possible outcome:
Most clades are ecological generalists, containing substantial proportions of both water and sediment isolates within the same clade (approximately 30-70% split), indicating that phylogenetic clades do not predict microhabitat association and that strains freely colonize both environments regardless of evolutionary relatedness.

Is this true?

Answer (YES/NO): NO